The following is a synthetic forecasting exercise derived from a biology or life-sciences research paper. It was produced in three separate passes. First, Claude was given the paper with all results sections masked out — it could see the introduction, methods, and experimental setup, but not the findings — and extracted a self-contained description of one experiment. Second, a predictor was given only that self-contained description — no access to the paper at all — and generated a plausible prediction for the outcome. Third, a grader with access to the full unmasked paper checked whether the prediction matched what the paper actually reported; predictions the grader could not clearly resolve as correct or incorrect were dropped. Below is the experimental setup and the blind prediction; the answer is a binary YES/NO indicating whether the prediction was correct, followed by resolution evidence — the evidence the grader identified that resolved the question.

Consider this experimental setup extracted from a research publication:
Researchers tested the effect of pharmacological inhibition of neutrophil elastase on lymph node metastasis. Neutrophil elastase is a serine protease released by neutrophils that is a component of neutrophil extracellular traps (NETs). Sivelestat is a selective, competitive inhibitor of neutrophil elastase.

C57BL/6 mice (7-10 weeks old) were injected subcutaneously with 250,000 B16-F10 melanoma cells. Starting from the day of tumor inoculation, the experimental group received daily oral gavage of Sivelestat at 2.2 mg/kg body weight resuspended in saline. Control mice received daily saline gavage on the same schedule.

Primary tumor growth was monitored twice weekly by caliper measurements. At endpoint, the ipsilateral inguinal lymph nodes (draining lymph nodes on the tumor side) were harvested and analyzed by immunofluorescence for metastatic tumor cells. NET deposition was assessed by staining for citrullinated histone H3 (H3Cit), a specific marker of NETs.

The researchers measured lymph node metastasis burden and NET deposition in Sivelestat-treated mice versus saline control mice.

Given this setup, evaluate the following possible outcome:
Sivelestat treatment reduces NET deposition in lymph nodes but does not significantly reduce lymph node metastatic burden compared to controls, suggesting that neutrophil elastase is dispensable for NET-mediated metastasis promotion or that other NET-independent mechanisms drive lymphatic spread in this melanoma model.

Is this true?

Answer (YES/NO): NO